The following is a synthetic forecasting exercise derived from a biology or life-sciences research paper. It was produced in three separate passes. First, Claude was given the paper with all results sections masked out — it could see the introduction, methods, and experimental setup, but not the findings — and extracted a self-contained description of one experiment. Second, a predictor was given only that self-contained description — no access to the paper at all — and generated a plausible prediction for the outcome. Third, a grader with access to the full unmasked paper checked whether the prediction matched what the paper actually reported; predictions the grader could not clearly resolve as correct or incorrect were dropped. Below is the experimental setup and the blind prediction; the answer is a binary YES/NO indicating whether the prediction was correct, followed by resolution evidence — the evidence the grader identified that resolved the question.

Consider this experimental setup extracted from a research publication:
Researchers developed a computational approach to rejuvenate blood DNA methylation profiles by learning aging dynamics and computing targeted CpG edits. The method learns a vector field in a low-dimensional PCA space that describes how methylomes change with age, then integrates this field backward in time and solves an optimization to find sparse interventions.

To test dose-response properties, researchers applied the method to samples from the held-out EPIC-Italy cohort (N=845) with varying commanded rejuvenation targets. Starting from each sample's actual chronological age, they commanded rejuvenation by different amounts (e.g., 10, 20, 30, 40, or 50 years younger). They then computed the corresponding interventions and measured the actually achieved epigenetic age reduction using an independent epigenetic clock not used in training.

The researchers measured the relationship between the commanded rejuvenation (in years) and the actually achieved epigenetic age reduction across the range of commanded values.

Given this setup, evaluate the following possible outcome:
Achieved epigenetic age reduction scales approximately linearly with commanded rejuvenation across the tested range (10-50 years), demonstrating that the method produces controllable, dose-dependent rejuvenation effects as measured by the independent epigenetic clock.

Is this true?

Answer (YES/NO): YES